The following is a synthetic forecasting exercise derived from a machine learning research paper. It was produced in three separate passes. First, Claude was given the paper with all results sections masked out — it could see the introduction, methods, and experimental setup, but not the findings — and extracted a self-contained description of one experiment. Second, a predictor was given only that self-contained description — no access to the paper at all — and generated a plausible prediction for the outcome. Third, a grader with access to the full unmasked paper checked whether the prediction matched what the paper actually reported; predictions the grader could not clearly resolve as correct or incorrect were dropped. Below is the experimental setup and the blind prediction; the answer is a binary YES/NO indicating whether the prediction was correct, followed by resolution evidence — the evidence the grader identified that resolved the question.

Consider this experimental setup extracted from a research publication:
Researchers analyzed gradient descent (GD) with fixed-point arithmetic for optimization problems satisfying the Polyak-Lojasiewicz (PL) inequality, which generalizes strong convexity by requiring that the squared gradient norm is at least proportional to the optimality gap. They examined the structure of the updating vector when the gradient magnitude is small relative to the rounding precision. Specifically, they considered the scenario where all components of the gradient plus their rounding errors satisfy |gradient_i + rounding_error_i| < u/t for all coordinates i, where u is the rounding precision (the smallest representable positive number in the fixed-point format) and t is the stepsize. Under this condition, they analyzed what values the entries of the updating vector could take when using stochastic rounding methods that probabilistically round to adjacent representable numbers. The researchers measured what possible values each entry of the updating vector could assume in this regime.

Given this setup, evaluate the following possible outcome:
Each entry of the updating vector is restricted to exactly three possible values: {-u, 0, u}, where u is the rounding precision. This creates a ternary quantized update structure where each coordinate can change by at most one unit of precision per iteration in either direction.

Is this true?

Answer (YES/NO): YES